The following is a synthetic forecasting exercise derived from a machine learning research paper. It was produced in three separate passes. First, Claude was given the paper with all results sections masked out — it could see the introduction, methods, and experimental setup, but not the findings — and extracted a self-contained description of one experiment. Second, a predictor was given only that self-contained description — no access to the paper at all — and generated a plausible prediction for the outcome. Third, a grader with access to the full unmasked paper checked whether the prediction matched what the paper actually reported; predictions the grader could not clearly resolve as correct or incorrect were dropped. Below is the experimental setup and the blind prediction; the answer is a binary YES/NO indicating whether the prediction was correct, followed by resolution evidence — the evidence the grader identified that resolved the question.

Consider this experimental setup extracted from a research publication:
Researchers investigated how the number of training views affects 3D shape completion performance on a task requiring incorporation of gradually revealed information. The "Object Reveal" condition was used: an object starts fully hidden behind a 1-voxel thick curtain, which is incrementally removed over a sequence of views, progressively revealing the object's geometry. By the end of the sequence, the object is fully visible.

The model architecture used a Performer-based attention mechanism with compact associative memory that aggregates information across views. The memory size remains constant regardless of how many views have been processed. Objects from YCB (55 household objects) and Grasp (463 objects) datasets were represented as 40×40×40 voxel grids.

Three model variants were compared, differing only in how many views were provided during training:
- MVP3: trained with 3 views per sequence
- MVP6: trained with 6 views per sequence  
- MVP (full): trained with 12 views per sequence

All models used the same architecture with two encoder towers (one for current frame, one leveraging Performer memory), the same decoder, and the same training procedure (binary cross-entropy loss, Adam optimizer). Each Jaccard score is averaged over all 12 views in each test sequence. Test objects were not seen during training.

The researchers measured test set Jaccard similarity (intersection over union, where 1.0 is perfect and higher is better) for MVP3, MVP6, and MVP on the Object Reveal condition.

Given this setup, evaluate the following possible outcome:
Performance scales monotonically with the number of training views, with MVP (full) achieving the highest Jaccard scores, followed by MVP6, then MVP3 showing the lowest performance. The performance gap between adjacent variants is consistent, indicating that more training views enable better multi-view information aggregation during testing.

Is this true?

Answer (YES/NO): YES